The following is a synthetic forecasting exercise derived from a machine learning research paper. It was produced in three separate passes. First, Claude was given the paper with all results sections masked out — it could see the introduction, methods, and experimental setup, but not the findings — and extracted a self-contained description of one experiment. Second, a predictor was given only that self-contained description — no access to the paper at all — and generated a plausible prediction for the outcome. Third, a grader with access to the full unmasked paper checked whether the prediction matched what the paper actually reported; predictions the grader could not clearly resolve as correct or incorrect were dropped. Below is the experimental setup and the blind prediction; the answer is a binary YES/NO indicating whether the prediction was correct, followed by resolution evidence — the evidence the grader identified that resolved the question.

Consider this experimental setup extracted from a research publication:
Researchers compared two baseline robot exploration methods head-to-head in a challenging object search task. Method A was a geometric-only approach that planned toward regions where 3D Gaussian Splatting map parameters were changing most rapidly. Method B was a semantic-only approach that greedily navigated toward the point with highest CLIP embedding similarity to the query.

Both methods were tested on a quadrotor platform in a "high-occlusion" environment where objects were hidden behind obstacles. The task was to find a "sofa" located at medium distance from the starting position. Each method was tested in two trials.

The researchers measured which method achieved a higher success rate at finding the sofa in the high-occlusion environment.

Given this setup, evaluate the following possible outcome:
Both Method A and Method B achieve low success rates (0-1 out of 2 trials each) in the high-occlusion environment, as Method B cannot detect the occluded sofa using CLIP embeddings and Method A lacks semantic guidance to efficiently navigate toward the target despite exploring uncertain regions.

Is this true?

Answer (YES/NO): YES